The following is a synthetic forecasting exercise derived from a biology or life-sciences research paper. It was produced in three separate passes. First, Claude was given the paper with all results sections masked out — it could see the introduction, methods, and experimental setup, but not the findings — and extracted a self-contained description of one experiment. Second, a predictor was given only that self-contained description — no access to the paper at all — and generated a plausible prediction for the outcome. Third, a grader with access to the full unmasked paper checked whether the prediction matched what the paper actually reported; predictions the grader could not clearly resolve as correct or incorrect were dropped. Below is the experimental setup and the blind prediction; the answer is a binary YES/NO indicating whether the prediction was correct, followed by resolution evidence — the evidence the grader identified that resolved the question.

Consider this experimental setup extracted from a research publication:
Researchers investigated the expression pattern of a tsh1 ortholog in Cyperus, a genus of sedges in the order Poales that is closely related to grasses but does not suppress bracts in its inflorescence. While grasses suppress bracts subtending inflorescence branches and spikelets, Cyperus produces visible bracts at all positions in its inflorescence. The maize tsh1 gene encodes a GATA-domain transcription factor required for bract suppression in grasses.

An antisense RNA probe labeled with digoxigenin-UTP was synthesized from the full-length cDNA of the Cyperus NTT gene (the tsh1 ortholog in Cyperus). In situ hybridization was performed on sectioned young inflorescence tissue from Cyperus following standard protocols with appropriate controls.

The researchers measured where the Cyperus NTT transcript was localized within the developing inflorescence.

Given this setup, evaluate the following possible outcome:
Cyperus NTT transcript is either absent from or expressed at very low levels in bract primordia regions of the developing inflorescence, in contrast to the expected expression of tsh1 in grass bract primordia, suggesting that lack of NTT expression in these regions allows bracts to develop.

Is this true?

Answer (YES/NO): YES